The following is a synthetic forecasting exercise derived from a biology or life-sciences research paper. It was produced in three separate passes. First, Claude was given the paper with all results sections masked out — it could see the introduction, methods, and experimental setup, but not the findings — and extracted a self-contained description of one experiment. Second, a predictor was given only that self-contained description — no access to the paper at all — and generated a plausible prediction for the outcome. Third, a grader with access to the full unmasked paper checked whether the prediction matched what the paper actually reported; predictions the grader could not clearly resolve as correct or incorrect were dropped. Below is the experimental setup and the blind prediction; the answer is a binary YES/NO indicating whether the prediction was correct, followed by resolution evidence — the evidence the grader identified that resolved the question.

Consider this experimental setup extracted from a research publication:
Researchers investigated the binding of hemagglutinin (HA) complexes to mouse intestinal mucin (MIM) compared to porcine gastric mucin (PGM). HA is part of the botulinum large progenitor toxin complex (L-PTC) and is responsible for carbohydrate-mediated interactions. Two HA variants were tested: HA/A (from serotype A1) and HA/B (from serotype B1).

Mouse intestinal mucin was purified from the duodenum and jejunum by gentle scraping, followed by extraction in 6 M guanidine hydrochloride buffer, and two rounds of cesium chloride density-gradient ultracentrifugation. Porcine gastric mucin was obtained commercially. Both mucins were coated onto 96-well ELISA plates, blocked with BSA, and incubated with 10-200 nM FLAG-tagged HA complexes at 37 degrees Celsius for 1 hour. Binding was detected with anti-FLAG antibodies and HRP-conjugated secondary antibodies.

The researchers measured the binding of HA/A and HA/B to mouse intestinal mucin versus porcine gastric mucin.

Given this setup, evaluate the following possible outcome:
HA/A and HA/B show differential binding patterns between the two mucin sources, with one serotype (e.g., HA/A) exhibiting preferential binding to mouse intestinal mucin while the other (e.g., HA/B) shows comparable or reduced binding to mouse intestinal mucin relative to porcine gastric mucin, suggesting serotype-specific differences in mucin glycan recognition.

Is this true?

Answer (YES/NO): NO